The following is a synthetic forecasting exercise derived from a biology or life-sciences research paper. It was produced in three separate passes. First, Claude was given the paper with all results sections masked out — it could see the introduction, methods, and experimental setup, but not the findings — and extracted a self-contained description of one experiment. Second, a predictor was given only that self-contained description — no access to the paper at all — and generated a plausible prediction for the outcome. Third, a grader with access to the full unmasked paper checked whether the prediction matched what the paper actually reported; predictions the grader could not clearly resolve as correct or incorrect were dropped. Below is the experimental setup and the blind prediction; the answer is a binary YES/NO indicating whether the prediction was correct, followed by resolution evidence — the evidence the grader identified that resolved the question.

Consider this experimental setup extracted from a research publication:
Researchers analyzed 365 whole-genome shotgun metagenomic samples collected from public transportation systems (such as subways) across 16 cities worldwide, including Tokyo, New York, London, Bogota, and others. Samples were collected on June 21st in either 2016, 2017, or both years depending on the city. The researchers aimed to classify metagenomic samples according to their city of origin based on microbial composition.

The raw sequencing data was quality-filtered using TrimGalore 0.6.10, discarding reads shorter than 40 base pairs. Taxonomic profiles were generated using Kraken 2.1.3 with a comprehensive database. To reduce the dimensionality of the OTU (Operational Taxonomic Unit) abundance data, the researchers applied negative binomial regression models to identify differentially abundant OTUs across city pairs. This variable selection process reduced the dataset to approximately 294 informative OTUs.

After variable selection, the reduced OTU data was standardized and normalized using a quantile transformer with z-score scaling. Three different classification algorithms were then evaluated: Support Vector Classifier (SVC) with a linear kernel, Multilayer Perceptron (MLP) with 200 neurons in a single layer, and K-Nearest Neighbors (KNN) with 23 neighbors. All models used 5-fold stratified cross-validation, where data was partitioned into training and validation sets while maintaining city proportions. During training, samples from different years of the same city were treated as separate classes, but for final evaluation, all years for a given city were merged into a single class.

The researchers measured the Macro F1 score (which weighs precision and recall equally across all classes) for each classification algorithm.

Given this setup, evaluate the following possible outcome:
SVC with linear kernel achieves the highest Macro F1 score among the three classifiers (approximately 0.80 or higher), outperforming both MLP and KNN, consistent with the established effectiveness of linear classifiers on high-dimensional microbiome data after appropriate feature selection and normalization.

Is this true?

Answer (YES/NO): YES